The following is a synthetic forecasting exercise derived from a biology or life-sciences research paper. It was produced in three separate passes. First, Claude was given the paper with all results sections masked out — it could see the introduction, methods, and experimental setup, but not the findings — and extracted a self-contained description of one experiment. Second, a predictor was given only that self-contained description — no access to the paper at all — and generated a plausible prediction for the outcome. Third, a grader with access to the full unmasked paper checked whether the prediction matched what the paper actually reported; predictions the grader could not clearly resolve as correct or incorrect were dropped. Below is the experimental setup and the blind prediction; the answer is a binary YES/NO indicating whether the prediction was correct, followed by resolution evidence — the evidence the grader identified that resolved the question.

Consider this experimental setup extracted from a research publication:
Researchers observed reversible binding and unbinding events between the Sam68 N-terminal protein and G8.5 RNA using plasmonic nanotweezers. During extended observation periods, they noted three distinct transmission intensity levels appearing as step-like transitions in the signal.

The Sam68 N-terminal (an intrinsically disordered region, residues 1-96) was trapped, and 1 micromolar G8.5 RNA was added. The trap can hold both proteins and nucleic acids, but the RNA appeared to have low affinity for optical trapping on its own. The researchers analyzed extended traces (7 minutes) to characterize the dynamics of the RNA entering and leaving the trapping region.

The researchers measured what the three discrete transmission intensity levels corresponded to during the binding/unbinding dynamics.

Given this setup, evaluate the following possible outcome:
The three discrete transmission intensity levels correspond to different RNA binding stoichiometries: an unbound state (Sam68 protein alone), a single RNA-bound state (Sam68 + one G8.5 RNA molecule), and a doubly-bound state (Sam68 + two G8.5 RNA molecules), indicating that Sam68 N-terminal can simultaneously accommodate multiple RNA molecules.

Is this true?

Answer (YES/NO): NO